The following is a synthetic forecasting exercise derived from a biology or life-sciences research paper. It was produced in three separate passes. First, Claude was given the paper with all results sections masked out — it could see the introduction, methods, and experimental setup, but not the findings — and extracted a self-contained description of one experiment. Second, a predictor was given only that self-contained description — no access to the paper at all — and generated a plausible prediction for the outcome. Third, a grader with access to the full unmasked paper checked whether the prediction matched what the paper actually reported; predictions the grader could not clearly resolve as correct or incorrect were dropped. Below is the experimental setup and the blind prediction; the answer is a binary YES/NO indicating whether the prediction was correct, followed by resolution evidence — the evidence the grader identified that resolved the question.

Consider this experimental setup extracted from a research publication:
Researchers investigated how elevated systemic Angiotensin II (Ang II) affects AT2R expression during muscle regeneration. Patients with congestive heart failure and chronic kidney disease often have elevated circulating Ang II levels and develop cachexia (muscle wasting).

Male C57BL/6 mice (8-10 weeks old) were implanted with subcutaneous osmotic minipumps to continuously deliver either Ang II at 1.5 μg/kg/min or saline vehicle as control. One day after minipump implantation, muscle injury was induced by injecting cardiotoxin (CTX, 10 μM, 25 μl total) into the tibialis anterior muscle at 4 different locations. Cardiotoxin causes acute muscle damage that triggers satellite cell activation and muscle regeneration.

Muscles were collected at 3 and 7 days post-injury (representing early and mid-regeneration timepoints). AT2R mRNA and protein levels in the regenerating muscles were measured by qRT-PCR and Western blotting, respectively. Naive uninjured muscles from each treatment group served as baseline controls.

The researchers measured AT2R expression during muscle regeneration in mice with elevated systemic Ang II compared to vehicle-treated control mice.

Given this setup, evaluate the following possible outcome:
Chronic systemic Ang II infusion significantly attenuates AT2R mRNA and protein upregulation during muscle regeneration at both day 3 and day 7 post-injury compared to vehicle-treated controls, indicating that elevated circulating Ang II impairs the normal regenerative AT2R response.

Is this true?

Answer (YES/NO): NO